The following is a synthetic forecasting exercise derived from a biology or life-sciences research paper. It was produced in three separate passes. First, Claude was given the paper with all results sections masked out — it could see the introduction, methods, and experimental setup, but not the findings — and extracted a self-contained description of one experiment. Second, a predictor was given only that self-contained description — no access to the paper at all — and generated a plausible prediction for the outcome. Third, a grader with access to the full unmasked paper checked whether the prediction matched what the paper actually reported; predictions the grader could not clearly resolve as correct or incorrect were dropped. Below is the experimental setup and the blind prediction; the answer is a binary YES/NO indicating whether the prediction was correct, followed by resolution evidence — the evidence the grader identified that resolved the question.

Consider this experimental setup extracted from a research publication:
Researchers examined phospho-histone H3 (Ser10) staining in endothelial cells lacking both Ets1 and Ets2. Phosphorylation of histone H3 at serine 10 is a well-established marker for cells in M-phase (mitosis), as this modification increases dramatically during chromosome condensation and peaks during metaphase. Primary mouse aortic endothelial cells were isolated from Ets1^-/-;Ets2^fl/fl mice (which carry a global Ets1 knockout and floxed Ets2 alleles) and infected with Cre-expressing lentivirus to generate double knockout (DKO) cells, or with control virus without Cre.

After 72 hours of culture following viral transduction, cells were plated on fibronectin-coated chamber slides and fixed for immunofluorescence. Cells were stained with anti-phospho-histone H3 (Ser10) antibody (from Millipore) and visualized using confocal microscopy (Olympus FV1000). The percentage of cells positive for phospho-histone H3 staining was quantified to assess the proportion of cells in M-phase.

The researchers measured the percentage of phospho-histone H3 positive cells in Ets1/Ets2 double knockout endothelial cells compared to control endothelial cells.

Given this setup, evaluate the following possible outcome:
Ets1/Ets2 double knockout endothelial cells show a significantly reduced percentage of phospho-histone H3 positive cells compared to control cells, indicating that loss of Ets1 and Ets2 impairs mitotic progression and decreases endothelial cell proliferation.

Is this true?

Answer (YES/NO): NO